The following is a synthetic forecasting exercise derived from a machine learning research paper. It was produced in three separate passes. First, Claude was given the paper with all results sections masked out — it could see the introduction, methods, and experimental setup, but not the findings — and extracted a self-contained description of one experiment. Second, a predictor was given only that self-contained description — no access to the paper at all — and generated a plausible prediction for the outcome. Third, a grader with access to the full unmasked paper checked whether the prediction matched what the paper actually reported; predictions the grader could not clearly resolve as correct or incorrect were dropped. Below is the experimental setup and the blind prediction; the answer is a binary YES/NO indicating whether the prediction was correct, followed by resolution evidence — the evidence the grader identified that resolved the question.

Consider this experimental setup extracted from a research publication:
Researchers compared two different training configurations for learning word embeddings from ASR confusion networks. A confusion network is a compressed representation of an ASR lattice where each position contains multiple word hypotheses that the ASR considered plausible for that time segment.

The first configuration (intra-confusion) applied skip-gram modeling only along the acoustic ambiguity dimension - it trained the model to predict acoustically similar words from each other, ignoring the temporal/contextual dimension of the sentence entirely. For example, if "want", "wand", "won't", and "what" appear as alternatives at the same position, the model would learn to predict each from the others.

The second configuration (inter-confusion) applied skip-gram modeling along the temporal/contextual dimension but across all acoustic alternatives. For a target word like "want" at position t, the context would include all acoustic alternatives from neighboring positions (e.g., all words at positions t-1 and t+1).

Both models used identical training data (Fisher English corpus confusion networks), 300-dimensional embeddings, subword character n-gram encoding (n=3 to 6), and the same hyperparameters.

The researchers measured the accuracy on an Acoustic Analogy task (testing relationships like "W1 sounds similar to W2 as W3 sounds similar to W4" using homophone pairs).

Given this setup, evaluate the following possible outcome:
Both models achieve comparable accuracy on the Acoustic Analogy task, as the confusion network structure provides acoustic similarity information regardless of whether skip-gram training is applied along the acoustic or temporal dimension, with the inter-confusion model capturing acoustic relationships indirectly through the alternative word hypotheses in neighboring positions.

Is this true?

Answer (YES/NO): YES